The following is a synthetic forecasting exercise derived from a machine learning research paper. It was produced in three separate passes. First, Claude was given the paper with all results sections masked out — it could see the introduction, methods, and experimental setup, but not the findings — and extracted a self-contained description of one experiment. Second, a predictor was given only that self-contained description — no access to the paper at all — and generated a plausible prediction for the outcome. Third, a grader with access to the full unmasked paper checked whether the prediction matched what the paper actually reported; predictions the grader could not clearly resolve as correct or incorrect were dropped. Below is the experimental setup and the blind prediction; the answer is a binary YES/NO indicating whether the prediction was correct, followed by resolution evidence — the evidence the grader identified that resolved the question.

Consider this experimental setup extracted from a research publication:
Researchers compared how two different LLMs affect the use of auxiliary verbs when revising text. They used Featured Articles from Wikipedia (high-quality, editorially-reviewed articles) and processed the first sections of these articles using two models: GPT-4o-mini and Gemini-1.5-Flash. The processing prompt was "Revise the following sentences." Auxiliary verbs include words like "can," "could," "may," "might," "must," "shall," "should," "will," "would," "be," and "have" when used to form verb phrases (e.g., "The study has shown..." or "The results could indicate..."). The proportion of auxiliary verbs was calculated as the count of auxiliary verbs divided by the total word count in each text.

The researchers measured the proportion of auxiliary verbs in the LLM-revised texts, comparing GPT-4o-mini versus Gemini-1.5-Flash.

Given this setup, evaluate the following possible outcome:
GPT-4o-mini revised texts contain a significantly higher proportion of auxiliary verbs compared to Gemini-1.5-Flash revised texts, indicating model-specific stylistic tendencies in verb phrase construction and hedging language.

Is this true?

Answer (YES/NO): YES